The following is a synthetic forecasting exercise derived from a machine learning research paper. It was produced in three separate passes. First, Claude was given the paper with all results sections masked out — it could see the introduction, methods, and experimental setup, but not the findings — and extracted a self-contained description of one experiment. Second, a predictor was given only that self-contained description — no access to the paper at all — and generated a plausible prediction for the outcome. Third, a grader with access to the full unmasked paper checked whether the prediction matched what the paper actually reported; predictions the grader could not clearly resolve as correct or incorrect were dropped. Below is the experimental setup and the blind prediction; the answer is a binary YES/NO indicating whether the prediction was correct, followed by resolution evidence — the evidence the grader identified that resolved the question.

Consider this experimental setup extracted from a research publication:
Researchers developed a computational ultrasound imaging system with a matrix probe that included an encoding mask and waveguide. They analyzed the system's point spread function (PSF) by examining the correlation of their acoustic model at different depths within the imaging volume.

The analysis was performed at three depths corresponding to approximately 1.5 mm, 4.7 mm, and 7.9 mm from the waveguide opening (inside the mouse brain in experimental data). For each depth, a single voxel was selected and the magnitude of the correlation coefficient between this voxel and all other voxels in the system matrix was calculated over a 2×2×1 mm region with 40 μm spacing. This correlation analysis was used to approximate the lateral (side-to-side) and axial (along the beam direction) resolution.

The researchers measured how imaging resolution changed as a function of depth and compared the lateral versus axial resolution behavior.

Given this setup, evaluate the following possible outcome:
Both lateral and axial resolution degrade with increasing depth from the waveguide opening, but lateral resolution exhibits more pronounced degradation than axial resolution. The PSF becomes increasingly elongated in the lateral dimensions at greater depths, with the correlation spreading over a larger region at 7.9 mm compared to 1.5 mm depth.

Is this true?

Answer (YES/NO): YES